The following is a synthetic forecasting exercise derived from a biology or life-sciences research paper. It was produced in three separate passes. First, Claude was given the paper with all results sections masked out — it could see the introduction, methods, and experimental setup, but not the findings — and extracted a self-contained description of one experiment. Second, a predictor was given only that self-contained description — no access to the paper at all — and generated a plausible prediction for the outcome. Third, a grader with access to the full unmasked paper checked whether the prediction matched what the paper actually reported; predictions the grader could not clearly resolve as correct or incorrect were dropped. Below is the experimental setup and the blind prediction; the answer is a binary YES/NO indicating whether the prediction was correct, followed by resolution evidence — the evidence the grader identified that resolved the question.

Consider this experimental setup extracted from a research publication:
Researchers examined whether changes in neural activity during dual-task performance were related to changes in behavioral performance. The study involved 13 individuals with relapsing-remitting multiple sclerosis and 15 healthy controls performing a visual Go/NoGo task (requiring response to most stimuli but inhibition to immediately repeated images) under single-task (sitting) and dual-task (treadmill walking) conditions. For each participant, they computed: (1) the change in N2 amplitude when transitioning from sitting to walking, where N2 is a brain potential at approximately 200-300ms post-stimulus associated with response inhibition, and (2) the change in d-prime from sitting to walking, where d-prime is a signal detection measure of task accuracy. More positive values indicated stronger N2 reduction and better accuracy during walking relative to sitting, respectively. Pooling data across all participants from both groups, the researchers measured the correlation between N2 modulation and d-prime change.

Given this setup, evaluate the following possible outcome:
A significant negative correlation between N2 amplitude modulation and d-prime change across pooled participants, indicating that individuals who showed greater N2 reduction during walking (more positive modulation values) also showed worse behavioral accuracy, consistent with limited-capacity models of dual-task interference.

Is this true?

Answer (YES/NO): NO